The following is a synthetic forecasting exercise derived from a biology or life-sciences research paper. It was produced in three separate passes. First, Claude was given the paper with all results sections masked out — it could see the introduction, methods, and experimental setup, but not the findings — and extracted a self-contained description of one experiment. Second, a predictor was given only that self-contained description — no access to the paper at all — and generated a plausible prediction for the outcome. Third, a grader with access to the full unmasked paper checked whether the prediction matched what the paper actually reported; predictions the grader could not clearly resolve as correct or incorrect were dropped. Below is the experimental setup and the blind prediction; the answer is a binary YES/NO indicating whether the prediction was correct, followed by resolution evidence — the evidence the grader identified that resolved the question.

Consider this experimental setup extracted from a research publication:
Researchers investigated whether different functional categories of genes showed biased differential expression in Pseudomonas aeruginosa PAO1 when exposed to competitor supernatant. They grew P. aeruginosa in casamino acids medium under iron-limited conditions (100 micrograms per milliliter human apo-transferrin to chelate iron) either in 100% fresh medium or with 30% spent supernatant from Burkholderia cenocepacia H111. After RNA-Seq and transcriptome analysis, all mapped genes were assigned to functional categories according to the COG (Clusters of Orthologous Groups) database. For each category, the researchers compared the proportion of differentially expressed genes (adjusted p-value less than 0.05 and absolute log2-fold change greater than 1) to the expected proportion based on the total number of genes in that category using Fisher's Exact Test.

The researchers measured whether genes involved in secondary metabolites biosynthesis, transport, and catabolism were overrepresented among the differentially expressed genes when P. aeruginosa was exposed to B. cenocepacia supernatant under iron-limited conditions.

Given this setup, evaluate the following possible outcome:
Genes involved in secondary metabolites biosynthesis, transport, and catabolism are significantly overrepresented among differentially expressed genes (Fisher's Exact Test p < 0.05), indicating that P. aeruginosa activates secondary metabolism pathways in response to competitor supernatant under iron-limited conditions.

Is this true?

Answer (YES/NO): NO